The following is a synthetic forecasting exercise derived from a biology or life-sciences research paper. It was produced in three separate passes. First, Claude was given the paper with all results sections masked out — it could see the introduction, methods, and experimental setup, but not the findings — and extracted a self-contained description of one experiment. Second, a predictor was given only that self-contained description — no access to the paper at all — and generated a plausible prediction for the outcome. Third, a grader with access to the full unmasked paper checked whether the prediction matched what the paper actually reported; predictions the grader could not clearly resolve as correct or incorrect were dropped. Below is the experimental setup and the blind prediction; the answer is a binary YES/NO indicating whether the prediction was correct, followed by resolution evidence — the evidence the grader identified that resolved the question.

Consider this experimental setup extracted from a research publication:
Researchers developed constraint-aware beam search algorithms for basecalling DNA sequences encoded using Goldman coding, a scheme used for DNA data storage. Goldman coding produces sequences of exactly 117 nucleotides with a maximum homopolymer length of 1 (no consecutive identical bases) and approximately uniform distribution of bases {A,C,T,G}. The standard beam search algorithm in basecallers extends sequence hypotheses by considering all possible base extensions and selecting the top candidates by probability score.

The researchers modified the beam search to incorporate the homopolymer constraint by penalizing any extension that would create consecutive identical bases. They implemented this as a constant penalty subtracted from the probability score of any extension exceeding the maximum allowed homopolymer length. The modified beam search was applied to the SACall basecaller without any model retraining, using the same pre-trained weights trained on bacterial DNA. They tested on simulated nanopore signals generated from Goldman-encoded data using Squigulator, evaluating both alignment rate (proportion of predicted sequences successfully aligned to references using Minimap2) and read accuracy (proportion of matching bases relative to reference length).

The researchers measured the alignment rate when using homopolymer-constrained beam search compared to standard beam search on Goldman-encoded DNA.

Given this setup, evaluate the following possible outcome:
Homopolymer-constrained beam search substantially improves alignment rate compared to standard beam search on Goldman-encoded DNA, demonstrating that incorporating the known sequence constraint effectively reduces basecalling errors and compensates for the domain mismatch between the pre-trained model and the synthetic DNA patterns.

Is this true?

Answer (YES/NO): YES